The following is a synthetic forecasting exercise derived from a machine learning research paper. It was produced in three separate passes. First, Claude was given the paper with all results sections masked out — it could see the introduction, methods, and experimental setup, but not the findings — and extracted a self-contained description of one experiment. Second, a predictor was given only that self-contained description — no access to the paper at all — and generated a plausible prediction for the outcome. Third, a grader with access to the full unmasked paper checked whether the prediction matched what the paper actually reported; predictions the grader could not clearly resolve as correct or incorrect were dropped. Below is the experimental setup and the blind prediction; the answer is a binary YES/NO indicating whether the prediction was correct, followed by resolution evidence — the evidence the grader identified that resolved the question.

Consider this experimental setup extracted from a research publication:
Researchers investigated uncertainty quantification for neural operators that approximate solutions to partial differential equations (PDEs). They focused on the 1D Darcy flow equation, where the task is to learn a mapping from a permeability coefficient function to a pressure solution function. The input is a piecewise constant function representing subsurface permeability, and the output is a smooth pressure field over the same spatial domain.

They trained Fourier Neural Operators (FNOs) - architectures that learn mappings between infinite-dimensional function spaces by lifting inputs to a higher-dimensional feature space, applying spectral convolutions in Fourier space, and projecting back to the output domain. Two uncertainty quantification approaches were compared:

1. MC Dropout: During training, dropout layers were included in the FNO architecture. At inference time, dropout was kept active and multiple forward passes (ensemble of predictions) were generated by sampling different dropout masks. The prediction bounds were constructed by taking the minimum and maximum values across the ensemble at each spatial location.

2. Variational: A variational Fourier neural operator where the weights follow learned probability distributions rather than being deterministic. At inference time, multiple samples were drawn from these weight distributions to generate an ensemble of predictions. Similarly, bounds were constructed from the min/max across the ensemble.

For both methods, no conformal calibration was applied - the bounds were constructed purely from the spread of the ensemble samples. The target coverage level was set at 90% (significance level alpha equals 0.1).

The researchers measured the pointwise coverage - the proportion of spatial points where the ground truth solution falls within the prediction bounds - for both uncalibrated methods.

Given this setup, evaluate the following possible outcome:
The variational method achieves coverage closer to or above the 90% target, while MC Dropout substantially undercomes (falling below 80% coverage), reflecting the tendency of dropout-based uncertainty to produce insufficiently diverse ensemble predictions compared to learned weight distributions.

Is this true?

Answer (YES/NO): NO